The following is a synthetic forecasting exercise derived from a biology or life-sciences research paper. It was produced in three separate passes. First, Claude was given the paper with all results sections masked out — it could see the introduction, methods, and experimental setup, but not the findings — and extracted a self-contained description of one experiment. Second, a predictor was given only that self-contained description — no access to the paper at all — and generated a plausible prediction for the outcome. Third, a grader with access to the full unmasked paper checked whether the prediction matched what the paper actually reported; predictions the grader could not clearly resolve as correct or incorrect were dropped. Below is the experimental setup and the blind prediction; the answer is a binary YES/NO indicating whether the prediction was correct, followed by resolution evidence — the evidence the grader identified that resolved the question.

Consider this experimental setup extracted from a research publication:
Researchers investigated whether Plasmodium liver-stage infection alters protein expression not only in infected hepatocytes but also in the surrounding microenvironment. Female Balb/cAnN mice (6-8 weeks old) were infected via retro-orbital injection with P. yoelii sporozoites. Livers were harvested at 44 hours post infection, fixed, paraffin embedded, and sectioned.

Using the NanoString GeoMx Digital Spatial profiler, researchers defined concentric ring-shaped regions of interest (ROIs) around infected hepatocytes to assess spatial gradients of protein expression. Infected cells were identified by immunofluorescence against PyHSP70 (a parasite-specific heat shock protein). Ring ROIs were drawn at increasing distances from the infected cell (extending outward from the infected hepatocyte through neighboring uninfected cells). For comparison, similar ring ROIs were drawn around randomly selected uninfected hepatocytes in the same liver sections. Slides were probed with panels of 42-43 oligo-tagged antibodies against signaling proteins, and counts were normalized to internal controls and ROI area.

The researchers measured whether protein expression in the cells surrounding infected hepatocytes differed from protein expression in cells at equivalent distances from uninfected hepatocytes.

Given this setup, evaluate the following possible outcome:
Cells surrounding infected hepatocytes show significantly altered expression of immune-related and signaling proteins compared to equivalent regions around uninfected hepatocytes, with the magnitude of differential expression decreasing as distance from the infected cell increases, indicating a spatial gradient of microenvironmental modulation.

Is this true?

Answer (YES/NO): YES